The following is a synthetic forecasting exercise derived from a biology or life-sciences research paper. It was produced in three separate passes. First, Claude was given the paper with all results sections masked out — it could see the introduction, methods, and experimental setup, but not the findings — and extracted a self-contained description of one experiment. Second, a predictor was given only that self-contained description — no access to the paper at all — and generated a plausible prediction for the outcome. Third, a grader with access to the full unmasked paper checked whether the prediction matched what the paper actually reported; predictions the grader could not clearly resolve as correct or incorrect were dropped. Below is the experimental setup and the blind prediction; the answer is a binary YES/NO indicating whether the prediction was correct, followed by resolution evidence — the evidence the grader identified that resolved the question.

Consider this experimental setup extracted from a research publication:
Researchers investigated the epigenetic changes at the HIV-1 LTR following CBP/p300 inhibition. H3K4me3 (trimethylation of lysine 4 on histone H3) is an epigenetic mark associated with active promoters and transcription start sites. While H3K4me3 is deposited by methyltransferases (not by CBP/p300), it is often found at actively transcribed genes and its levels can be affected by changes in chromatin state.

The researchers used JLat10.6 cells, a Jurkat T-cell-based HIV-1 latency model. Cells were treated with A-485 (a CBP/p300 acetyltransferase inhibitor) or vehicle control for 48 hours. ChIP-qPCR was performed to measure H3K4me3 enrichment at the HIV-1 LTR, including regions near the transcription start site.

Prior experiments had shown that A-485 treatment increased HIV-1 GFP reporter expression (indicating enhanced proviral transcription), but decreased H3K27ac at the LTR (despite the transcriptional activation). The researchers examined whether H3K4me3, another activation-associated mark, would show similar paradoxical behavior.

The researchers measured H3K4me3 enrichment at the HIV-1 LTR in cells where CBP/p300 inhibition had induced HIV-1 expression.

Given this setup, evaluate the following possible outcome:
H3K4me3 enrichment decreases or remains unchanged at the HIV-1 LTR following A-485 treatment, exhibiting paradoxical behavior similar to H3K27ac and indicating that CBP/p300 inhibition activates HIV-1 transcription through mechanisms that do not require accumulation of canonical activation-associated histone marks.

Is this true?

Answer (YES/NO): YES